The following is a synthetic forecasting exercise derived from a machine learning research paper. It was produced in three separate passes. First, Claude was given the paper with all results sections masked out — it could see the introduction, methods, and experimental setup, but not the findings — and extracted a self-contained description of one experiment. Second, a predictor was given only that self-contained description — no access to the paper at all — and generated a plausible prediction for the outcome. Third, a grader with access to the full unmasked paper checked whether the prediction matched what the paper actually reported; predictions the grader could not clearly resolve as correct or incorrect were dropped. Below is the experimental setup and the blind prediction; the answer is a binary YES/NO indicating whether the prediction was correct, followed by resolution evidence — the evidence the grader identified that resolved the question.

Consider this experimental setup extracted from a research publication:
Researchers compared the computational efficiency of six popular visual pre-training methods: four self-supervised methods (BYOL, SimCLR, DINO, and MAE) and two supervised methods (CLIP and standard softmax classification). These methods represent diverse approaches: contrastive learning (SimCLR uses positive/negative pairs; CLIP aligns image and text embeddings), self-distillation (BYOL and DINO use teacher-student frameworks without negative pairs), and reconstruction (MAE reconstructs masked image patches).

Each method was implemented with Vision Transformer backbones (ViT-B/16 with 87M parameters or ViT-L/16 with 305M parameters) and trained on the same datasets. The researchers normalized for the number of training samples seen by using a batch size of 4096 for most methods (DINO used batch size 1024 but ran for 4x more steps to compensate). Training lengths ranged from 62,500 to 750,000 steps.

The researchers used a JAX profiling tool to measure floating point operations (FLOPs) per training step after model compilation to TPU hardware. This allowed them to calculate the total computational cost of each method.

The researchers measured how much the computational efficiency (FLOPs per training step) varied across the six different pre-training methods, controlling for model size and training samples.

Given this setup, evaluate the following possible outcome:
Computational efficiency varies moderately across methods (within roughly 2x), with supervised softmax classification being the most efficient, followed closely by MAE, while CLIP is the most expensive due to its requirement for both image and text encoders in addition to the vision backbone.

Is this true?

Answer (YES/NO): NO